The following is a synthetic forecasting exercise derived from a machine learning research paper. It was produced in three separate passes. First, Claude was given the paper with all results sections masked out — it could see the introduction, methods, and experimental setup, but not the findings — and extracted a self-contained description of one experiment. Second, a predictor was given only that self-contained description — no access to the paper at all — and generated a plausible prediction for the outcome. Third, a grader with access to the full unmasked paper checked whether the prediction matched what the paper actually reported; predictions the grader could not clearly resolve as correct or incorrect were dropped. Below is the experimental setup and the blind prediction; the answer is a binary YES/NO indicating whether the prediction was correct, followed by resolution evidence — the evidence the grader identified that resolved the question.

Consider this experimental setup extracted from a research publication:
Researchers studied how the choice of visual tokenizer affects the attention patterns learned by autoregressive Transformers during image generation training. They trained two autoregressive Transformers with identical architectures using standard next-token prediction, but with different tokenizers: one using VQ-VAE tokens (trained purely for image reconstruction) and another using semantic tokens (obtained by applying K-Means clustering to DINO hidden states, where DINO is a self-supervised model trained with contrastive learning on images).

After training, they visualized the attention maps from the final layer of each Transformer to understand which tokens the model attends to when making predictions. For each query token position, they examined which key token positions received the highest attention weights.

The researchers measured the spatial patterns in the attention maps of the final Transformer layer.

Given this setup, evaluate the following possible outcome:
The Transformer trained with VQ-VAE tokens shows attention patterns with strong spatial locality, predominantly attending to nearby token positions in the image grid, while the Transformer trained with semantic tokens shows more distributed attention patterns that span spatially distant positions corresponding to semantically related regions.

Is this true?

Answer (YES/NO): YES